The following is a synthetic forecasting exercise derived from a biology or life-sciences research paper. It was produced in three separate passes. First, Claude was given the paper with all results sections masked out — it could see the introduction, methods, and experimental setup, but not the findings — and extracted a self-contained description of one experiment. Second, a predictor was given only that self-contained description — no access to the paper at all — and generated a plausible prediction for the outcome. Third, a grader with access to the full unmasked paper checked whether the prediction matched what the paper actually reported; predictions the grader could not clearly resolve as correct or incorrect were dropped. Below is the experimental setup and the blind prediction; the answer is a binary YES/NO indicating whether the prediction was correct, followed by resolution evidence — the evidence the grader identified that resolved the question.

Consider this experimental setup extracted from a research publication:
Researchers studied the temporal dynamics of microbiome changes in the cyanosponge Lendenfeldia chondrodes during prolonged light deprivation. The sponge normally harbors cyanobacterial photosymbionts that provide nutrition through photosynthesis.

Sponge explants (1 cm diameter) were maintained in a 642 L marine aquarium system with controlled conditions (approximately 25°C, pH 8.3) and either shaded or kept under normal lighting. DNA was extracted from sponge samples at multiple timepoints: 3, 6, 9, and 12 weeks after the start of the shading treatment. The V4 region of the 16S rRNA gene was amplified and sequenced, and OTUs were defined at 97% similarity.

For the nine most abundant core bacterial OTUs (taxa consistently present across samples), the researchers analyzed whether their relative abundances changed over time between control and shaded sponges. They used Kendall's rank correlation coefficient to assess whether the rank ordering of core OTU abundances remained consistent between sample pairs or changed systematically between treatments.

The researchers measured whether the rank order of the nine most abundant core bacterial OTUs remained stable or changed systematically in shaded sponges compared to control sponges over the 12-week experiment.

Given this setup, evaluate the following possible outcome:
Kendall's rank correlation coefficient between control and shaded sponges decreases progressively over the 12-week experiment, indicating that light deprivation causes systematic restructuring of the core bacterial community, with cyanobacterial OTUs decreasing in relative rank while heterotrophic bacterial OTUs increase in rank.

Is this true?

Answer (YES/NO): NO